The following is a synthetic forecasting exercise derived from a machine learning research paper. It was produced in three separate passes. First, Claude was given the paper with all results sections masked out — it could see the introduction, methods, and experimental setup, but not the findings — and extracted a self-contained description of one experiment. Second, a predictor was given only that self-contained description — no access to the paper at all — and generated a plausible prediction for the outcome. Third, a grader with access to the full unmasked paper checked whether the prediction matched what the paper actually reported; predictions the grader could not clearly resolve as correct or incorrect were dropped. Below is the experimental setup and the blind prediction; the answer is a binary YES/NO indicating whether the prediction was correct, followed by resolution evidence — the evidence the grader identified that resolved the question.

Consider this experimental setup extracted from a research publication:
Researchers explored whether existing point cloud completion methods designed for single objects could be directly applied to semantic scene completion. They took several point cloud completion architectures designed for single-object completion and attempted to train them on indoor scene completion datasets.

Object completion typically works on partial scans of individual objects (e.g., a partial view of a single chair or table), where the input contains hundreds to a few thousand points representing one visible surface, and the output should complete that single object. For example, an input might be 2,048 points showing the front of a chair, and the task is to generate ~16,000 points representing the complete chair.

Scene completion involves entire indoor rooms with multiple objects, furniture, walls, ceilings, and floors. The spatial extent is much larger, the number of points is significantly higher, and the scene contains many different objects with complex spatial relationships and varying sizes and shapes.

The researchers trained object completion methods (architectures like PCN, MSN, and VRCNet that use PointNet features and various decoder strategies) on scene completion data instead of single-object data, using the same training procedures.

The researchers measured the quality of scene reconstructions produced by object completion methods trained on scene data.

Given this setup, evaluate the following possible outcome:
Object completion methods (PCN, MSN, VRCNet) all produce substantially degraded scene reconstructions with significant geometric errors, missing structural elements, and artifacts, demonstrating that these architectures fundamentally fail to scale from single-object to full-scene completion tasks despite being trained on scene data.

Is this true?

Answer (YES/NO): NO